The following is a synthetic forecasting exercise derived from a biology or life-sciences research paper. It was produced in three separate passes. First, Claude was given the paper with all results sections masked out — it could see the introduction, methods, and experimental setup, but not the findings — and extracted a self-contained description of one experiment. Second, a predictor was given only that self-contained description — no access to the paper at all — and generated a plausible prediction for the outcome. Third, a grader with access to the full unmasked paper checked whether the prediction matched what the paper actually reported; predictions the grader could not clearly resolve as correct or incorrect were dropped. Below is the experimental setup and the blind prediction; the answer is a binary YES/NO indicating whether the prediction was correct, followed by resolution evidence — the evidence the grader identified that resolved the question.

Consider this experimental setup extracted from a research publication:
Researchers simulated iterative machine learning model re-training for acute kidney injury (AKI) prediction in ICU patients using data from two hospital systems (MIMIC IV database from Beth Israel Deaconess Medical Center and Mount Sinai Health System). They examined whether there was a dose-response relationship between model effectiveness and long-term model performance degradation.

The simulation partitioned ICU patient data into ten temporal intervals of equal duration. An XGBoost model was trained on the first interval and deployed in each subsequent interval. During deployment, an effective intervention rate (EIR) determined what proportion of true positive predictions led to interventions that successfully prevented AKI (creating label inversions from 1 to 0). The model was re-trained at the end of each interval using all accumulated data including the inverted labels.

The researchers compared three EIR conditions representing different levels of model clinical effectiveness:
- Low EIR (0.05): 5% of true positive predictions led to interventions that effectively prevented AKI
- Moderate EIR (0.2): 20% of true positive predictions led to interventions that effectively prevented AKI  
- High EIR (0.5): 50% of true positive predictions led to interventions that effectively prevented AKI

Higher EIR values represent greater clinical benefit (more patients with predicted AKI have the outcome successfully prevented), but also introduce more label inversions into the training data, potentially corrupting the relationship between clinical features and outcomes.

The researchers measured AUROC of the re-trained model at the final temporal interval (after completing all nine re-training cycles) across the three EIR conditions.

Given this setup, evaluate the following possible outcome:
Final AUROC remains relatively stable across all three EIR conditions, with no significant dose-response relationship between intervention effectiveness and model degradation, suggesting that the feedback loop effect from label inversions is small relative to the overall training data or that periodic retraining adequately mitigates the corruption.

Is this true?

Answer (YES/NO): NO